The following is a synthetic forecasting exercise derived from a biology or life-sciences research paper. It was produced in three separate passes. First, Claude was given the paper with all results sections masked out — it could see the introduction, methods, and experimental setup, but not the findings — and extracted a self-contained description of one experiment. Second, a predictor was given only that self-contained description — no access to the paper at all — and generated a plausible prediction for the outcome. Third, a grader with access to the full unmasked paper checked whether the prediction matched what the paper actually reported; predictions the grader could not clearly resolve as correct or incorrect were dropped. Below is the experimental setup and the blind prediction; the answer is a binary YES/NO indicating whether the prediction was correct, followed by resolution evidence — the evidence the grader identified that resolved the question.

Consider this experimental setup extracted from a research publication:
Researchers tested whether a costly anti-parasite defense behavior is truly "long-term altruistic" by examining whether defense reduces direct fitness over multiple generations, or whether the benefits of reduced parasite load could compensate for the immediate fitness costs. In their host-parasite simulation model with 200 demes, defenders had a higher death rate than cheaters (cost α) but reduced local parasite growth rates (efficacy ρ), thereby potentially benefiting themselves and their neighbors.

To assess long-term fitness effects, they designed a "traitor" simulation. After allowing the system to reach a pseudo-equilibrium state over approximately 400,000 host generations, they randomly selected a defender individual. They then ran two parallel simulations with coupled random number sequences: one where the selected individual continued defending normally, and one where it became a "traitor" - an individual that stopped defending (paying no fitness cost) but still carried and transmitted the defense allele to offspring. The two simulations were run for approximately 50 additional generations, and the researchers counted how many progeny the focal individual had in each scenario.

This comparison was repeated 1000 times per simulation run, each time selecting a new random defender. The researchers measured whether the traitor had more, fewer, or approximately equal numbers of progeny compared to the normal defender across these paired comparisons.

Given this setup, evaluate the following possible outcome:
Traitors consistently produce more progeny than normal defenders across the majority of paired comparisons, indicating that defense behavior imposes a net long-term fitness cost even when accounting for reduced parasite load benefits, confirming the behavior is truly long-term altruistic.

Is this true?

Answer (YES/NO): YES